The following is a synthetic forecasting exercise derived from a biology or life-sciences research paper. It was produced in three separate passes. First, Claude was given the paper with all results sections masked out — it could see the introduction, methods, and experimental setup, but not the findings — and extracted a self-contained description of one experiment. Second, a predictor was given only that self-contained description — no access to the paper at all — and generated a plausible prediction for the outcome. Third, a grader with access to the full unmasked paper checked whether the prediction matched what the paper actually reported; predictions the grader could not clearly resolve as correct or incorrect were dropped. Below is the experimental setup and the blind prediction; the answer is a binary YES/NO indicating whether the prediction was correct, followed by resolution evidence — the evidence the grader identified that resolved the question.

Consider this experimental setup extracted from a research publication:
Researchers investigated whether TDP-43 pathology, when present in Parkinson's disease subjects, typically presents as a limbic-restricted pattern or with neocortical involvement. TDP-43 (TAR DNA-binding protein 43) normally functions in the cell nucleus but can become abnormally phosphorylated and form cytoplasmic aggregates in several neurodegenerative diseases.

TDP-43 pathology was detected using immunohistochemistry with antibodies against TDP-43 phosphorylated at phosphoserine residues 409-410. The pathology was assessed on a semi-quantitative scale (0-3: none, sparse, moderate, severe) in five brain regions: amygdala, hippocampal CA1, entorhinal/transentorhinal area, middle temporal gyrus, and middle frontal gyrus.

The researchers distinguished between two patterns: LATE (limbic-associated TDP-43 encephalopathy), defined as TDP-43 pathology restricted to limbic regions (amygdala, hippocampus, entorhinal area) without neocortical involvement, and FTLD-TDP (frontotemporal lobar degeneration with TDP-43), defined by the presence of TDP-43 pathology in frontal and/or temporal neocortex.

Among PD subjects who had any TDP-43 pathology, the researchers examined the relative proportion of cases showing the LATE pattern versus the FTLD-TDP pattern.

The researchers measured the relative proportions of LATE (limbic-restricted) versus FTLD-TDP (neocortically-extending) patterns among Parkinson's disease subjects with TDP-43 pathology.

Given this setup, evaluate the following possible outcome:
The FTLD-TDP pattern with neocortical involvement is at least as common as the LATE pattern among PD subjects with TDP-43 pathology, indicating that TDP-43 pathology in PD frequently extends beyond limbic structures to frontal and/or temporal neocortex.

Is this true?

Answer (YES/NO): NO